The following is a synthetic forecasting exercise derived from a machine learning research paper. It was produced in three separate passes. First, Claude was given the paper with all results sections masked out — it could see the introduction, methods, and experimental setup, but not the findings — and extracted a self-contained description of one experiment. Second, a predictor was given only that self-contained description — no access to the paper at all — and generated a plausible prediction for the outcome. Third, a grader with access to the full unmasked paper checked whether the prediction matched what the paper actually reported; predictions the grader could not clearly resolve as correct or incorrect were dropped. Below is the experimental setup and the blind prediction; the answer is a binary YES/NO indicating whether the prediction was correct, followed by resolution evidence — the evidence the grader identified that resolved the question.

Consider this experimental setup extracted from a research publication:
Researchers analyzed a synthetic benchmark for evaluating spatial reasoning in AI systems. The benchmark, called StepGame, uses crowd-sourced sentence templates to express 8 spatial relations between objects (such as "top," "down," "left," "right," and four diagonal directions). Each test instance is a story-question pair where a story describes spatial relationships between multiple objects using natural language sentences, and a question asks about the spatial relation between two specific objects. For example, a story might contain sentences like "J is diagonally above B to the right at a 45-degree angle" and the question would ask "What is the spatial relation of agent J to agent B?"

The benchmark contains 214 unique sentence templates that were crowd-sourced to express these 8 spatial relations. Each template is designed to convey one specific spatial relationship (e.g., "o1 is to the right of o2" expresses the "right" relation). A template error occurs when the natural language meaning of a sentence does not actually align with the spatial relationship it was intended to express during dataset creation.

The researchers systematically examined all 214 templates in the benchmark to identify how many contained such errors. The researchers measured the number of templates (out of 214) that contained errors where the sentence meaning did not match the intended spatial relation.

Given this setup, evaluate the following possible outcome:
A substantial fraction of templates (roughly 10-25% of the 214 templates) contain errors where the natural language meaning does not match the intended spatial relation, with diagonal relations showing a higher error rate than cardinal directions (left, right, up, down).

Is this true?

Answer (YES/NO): NO